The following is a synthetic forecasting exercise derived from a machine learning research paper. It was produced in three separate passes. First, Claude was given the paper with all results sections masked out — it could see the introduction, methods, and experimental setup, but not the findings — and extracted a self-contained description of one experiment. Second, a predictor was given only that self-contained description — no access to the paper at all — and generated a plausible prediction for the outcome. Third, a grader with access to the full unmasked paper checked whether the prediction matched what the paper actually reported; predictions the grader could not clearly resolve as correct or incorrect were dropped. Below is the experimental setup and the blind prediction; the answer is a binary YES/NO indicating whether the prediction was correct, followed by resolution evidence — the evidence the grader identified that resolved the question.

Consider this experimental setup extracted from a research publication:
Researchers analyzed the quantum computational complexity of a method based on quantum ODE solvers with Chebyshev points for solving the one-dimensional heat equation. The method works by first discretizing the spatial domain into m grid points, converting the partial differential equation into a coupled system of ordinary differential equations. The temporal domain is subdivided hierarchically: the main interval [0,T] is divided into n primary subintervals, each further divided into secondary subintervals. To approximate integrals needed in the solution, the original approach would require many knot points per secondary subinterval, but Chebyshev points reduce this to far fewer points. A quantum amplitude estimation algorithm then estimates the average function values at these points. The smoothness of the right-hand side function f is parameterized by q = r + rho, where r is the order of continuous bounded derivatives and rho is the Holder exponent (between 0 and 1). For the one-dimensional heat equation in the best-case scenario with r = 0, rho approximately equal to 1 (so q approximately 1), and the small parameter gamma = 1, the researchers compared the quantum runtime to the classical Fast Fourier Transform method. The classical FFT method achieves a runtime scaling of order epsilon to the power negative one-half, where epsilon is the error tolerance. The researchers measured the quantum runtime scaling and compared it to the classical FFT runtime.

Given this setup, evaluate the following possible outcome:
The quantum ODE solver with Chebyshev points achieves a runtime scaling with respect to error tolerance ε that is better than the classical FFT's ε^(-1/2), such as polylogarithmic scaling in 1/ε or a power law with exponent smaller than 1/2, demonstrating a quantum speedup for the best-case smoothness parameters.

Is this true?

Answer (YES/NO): NO